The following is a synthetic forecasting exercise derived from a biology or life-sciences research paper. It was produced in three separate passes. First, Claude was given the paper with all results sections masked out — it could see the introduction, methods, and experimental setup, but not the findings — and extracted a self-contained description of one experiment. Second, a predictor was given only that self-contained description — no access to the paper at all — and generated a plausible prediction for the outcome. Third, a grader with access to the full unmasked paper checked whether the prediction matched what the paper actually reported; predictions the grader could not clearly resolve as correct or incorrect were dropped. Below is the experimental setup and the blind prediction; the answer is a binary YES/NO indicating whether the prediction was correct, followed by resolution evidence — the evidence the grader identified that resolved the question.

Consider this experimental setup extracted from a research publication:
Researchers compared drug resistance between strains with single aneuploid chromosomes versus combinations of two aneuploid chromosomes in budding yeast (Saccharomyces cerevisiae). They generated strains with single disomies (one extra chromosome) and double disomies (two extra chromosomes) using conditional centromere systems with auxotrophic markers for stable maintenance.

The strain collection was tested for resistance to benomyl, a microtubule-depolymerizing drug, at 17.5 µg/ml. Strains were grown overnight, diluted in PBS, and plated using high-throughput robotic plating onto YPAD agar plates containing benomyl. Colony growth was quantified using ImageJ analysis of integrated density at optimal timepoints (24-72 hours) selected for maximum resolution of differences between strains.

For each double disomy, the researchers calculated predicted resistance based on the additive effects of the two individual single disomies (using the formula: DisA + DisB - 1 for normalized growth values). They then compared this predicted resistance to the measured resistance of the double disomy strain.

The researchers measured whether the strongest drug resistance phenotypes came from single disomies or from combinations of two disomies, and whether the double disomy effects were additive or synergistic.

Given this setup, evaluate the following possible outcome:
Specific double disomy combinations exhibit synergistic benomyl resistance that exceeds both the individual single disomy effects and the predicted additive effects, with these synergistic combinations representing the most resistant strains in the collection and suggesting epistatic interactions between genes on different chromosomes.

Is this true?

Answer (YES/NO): YES